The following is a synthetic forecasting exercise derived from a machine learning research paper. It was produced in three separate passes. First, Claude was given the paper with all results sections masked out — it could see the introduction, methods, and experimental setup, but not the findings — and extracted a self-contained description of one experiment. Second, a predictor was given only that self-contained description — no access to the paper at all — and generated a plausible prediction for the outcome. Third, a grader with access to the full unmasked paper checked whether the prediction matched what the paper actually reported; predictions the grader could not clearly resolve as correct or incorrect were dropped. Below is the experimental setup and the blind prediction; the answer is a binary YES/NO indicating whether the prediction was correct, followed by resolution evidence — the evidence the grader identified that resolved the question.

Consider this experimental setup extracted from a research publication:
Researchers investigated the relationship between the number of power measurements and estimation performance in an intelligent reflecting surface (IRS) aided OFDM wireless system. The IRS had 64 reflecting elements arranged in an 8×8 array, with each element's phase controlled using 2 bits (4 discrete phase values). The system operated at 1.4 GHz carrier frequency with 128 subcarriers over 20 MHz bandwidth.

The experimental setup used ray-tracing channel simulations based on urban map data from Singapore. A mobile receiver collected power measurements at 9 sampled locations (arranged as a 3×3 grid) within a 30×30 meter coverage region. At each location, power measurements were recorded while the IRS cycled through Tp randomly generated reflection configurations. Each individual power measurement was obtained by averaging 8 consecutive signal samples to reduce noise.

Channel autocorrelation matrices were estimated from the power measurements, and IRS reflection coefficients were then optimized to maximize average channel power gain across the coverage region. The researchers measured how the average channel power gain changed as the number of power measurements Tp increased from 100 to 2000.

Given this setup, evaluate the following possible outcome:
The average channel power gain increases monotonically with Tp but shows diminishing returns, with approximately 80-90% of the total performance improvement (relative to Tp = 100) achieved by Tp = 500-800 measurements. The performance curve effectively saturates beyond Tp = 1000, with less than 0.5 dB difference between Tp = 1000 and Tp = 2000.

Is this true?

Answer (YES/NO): NO